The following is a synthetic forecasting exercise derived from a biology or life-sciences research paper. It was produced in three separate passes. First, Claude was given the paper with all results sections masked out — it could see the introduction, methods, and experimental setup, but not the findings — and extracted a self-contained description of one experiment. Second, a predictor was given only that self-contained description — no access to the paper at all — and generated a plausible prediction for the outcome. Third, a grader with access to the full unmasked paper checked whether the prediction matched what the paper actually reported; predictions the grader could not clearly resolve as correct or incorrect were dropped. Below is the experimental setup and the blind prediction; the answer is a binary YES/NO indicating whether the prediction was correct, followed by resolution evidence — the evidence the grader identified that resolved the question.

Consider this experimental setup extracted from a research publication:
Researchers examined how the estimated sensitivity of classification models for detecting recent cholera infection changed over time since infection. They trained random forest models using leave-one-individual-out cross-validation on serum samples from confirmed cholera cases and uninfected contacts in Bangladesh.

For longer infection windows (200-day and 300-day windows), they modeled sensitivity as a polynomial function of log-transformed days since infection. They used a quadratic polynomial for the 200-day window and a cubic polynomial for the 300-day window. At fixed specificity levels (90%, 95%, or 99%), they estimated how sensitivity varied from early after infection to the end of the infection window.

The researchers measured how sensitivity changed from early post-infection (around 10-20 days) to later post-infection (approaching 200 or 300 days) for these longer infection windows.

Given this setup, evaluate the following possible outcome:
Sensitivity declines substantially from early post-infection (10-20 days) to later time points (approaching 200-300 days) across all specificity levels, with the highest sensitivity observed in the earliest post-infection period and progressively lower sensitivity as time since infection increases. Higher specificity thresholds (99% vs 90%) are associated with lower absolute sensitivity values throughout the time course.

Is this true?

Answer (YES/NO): YES